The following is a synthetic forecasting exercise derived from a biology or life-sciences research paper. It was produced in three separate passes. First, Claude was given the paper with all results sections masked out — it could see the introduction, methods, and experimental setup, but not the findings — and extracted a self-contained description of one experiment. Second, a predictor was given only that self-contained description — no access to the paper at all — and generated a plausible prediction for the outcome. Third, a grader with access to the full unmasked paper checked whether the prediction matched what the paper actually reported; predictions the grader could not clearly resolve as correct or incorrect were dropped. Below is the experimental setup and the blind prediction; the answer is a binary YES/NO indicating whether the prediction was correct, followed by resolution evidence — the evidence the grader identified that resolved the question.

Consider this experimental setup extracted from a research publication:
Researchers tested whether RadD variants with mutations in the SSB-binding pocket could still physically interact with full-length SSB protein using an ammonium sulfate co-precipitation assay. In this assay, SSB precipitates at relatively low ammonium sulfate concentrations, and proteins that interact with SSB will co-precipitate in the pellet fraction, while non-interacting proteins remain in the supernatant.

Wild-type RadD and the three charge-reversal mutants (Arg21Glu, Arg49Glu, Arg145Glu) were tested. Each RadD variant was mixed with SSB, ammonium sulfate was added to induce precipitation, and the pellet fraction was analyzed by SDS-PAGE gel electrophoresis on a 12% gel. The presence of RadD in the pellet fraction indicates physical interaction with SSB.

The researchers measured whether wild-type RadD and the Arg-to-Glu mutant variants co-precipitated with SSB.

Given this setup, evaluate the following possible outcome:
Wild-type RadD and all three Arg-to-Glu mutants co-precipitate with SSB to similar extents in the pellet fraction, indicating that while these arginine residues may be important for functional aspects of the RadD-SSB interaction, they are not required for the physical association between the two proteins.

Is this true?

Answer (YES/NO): NO